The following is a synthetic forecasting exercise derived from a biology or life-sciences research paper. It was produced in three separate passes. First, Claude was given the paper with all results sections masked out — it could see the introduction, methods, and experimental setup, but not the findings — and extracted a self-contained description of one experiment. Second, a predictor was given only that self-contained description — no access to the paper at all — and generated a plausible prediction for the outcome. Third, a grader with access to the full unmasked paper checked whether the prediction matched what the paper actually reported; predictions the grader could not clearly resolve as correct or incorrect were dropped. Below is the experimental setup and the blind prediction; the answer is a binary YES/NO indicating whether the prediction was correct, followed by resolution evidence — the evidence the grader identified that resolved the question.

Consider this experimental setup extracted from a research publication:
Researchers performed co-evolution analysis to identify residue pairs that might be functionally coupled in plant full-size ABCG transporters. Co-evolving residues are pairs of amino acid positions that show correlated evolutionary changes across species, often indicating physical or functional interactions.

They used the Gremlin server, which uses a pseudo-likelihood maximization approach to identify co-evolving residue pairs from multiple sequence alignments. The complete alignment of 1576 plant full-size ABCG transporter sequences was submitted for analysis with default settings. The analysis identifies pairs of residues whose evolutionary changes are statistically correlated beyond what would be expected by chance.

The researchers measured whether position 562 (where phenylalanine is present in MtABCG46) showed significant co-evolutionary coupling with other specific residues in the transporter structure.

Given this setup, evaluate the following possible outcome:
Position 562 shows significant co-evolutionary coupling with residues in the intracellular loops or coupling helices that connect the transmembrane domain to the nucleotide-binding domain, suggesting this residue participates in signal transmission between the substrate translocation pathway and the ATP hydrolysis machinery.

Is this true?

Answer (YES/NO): NO